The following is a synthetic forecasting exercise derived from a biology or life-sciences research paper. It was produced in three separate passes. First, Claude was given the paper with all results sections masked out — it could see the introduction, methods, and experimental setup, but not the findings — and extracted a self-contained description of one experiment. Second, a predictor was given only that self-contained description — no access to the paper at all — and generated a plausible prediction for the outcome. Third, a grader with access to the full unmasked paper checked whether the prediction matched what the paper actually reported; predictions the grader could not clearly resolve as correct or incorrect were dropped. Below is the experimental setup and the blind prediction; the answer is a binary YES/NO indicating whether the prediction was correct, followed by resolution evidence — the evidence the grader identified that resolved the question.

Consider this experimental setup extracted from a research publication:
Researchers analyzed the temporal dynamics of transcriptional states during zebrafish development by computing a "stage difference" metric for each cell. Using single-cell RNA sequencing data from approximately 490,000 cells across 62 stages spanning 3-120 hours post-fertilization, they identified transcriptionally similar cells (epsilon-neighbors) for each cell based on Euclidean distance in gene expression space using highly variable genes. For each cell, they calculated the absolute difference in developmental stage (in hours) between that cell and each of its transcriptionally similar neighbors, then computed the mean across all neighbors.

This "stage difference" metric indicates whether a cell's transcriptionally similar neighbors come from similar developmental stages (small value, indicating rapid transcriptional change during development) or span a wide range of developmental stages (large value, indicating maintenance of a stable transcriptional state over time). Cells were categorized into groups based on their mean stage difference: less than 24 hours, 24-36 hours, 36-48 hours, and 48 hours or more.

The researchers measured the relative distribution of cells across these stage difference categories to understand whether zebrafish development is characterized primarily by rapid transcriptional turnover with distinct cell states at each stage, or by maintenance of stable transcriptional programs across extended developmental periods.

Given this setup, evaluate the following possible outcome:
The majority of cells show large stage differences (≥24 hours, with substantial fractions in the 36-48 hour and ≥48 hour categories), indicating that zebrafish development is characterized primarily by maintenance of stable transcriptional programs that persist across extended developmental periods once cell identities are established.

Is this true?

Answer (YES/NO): NO